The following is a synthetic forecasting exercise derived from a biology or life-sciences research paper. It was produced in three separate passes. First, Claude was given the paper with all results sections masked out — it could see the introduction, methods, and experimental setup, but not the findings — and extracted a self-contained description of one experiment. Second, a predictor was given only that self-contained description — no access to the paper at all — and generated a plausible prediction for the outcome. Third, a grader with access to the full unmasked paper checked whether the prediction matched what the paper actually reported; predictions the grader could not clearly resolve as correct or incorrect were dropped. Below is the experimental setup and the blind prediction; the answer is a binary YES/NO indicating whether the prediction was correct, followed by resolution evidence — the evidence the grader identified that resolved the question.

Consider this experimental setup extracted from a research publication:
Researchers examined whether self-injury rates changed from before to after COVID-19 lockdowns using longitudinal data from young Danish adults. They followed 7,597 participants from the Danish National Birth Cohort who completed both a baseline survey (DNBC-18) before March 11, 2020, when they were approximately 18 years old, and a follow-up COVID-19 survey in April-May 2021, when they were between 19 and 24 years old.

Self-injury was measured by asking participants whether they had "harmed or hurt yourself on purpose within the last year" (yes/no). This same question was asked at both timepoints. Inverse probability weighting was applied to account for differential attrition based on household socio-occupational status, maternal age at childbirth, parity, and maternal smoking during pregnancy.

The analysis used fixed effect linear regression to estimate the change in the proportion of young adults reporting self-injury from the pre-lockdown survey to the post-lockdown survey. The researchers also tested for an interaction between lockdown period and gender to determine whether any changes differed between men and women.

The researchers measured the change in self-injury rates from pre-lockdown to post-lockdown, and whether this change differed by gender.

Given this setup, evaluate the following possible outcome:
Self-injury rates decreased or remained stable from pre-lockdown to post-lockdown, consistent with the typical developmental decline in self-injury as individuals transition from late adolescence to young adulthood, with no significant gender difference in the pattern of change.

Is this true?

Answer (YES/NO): NO